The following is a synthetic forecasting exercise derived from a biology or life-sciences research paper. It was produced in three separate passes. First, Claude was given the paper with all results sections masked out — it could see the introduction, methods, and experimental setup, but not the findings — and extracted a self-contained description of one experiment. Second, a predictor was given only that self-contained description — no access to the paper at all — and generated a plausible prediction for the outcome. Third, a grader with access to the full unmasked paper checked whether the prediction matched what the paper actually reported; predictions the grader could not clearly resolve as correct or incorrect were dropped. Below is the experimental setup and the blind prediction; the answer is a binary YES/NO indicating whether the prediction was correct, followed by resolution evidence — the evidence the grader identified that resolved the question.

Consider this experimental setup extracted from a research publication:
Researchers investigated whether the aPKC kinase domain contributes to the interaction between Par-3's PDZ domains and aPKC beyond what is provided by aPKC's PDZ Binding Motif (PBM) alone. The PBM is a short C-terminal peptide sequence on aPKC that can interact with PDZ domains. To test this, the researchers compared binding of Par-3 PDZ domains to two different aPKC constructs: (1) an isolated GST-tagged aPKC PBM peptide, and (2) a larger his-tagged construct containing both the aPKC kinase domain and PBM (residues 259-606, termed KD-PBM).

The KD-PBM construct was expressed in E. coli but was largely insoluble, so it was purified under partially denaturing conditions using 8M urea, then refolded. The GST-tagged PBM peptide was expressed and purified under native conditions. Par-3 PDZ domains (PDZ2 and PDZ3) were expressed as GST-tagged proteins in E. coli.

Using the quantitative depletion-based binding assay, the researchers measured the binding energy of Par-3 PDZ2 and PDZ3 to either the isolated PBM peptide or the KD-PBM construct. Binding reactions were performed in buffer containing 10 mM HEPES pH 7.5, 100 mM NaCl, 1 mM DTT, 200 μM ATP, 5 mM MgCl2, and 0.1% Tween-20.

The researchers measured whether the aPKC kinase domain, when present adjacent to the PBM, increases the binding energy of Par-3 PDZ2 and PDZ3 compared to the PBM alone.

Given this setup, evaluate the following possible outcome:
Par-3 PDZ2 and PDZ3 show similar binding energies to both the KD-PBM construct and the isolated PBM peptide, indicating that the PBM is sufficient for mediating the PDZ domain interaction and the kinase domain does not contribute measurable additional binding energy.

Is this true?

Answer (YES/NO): NO